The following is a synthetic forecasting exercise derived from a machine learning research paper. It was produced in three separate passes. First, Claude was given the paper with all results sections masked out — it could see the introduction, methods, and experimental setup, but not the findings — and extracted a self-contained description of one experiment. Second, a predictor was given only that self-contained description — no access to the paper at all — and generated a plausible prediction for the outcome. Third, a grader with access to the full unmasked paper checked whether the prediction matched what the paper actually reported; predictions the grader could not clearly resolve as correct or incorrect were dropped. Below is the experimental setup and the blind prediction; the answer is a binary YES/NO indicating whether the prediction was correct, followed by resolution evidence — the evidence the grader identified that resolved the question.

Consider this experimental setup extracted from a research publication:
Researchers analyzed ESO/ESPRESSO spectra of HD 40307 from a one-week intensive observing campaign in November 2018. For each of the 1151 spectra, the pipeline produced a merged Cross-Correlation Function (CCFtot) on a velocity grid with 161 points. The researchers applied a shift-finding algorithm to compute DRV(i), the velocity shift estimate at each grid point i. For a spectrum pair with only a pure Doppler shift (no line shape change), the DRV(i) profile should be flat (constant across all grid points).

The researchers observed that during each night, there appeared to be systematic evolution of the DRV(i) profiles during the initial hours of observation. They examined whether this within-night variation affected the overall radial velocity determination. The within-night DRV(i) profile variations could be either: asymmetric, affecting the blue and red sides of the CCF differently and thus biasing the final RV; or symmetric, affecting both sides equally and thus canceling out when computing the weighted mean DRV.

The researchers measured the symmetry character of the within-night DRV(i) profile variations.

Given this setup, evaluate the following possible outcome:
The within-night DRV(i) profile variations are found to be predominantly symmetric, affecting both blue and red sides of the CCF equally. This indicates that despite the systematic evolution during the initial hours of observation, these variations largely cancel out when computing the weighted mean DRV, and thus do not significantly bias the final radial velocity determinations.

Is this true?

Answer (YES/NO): YES